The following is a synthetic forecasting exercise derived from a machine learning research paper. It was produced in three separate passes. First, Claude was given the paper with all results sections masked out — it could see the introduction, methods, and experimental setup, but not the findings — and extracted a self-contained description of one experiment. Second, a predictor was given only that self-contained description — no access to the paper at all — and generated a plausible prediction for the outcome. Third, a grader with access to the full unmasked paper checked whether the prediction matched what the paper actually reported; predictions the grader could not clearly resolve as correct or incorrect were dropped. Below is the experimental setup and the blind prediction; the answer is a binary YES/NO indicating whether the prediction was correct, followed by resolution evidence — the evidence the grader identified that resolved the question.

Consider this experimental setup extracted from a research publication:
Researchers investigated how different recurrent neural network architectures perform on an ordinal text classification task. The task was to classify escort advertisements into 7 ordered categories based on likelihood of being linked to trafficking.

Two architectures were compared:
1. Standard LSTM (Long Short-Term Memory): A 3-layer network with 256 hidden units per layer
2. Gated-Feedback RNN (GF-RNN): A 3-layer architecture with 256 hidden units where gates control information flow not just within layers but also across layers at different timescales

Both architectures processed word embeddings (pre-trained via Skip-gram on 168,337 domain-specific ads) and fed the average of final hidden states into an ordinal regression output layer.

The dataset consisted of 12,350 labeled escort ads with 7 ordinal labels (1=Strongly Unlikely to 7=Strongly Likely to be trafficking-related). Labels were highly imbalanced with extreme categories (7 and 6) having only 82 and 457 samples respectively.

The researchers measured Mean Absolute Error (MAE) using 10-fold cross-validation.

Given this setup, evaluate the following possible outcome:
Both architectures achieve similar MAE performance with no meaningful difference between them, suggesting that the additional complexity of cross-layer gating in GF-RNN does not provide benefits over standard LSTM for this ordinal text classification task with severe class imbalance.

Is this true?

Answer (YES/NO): NO